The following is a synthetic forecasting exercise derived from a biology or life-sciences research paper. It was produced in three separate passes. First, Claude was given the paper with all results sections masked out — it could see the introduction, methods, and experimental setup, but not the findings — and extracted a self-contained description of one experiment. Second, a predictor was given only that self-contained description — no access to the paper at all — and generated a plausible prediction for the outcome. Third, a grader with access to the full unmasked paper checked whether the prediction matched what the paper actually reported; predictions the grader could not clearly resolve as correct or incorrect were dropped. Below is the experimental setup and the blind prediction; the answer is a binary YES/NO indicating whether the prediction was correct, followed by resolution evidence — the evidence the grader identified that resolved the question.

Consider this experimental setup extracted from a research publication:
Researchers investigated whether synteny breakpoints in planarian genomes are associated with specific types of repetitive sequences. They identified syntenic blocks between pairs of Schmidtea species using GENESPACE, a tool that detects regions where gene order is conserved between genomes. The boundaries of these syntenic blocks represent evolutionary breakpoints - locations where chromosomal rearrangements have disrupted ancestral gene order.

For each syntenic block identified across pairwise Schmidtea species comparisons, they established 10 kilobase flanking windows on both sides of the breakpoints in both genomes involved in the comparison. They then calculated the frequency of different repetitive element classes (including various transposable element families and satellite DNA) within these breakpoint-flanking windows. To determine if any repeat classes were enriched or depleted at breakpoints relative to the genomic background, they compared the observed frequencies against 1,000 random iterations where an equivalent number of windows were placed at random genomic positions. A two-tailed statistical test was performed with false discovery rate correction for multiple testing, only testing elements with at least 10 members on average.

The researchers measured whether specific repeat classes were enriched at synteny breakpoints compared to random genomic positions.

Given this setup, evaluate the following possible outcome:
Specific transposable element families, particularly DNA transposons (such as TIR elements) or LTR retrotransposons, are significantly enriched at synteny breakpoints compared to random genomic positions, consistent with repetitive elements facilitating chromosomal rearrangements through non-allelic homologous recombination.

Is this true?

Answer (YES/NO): YES